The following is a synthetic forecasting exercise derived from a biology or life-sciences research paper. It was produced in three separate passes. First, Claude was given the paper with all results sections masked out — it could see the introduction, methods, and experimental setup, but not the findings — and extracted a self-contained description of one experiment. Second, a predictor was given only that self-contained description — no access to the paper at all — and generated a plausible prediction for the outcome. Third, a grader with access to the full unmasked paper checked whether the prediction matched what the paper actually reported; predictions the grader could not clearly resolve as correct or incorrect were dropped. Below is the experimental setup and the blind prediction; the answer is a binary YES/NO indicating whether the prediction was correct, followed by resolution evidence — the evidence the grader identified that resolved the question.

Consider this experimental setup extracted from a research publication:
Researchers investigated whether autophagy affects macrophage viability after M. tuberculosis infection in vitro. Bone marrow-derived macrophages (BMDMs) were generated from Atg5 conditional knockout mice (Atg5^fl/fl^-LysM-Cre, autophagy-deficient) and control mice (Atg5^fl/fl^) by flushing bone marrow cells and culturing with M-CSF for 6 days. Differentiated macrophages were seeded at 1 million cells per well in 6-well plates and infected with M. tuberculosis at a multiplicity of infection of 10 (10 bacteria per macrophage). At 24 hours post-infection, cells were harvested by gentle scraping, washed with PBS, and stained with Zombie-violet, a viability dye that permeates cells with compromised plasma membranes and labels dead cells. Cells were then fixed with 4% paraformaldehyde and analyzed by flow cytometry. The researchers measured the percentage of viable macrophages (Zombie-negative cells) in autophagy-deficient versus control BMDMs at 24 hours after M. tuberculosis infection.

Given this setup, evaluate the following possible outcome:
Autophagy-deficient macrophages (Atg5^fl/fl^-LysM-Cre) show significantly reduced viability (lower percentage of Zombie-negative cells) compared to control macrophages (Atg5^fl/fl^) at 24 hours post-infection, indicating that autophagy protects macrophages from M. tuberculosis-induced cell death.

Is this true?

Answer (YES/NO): NO